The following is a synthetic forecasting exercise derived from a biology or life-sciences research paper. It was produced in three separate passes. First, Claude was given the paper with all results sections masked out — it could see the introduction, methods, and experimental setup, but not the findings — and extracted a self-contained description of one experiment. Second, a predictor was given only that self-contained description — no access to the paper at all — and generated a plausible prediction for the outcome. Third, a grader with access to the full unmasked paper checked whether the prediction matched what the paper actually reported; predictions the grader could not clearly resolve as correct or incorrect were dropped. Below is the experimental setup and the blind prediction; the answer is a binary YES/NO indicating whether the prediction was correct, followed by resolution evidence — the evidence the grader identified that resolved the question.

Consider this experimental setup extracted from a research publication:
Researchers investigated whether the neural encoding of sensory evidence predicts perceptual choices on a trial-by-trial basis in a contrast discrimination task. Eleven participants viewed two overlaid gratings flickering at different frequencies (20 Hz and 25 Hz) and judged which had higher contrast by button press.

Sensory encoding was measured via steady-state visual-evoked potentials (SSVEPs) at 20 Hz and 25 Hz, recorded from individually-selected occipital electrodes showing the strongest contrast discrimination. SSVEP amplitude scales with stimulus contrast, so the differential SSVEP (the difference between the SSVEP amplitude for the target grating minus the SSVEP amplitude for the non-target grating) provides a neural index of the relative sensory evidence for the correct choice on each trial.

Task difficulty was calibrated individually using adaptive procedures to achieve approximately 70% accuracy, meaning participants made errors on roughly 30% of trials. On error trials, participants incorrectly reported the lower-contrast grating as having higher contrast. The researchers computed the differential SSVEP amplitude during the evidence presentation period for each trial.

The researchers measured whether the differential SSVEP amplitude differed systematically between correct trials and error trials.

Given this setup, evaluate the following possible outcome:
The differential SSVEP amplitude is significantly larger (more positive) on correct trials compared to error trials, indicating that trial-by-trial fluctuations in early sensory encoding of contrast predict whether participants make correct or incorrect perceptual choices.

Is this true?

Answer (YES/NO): YES